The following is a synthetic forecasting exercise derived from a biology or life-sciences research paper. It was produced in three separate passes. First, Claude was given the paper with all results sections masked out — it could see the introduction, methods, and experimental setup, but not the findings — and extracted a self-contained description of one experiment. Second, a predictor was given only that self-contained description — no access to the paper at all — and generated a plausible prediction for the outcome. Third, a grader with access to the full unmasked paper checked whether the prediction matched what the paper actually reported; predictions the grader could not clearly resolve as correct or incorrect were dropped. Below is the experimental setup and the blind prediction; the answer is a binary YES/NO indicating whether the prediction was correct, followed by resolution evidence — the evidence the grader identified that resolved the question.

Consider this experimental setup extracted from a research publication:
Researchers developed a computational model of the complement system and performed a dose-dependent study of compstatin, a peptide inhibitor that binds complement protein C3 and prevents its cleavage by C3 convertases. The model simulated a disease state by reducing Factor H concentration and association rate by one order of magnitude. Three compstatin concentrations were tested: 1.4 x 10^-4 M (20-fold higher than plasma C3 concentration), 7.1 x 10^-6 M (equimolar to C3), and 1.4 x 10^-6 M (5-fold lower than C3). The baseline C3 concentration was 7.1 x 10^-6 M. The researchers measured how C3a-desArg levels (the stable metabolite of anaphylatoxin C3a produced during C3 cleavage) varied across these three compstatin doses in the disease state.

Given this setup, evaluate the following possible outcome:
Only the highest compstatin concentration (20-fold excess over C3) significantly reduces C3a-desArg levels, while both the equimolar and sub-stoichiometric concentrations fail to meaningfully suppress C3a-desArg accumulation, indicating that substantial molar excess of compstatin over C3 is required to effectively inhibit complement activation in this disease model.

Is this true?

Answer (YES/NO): NO